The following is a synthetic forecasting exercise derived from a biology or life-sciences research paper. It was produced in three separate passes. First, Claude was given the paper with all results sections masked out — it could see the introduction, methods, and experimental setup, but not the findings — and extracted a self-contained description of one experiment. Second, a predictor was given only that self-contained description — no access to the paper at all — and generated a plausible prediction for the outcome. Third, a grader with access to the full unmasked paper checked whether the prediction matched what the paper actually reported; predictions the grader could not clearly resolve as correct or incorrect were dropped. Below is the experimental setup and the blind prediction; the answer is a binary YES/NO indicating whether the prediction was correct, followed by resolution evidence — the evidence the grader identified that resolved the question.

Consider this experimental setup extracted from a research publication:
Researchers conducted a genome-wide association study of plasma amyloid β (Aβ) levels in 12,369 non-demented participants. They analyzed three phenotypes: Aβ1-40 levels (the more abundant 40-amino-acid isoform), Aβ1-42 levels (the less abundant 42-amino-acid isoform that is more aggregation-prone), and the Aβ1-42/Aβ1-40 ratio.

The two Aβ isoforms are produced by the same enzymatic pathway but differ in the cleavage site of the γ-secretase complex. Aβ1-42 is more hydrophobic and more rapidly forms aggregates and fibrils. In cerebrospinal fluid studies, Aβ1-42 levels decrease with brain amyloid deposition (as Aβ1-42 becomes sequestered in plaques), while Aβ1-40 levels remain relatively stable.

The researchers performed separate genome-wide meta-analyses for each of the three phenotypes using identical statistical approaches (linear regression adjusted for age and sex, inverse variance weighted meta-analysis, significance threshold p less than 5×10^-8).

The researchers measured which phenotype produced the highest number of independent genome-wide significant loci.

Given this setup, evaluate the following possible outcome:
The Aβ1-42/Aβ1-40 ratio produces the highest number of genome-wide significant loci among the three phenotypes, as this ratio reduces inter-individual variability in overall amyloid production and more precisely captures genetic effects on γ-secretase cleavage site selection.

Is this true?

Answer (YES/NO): NO